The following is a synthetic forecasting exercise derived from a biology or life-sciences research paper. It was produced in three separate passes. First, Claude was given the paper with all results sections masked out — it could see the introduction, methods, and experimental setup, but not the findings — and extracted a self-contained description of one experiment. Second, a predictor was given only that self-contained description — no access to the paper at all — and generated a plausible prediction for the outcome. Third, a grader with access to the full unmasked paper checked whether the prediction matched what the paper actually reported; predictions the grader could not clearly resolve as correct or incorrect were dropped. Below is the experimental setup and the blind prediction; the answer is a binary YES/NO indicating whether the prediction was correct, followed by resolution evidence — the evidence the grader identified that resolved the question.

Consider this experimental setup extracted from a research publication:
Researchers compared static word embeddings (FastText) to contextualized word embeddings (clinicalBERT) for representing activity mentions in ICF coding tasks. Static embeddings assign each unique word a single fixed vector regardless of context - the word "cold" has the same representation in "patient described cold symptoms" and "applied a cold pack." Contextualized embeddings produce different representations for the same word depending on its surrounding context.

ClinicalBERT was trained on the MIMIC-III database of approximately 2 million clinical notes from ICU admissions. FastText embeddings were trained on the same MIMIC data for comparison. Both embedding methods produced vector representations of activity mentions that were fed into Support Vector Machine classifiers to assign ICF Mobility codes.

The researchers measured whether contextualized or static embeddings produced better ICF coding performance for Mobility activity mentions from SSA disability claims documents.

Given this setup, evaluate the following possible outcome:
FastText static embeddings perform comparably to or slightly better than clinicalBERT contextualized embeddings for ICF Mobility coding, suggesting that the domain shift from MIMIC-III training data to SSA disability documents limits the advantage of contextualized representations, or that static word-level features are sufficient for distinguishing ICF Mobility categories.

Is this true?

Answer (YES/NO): YES